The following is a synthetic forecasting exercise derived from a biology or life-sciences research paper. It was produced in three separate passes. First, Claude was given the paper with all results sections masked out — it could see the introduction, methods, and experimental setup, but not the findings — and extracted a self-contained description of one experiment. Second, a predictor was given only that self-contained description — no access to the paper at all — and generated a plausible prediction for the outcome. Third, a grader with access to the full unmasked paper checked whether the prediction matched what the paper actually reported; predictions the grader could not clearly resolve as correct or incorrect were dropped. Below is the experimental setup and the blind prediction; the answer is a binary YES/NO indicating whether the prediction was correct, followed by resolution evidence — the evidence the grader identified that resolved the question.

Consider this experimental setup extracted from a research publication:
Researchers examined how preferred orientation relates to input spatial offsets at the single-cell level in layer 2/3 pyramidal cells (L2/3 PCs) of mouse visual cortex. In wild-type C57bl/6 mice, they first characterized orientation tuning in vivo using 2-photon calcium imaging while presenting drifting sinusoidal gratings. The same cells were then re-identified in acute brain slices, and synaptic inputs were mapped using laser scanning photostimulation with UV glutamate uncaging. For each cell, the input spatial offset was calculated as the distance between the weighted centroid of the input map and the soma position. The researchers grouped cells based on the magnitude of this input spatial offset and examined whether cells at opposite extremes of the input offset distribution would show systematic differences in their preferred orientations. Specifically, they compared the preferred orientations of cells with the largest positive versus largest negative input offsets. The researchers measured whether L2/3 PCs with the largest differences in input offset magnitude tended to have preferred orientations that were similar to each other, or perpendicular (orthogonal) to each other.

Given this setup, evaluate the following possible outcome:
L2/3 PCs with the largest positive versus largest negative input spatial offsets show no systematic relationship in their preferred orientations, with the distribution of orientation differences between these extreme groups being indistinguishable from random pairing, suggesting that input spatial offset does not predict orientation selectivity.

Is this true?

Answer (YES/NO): NO